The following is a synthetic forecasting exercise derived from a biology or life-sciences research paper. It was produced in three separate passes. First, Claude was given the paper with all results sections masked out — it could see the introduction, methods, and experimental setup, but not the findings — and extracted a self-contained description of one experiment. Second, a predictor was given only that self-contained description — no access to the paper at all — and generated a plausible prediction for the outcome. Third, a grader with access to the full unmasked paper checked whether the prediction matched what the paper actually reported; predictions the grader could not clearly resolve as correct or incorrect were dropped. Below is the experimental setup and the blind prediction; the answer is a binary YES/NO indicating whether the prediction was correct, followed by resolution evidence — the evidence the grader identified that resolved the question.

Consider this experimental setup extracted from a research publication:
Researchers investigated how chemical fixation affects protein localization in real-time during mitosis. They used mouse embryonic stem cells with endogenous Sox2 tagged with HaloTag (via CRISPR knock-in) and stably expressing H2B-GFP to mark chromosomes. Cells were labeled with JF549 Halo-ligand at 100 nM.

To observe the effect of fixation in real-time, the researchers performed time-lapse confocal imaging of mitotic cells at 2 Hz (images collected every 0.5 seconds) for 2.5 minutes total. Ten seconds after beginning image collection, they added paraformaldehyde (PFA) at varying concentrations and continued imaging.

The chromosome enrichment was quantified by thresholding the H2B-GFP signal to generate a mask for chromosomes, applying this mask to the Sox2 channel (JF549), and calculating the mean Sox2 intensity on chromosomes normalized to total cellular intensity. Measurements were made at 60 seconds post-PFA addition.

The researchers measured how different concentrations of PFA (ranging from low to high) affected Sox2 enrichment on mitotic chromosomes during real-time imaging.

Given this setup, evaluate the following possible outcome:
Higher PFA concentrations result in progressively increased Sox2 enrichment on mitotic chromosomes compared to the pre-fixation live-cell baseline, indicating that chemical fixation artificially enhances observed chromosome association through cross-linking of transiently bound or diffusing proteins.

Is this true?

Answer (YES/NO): NO